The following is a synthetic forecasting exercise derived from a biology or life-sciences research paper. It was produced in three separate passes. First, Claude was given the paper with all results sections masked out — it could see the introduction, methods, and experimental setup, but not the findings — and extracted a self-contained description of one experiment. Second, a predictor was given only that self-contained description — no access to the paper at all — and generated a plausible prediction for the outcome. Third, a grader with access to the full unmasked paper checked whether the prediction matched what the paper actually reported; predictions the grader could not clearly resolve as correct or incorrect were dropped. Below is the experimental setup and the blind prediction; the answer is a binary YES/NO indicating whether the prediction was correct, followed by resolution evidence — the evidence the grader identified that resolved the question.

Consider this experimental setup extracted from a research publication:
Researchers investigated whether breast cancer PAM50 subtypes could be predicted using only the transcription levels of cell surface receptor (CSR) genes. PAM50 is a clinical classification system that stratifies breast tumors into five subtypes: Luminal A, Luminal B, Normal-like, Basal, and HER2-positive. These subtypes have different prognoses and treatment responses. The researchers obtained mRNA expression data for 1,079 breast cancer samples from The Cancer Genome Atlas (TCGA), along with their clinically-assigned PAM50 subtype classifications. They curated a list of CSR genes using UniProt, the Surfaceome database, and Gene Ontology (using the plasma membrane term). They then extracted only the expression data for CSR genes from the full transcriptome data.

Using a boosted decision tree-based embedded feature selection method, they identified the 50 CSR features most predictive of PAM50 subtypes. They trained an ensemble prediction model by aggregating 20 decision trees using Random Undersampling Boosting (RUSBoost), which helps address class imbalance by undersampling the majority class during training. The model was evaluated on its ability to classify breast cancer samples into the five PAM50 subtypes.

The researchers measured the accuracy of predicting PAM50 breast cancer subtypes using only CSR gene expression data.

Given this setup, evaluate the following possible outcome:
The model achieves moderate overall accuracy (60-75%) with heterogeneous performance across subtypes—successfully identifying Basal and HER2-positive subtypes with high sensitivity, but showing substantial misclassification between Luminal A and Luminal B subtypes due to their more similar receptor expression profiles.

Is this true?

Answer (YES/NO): NO